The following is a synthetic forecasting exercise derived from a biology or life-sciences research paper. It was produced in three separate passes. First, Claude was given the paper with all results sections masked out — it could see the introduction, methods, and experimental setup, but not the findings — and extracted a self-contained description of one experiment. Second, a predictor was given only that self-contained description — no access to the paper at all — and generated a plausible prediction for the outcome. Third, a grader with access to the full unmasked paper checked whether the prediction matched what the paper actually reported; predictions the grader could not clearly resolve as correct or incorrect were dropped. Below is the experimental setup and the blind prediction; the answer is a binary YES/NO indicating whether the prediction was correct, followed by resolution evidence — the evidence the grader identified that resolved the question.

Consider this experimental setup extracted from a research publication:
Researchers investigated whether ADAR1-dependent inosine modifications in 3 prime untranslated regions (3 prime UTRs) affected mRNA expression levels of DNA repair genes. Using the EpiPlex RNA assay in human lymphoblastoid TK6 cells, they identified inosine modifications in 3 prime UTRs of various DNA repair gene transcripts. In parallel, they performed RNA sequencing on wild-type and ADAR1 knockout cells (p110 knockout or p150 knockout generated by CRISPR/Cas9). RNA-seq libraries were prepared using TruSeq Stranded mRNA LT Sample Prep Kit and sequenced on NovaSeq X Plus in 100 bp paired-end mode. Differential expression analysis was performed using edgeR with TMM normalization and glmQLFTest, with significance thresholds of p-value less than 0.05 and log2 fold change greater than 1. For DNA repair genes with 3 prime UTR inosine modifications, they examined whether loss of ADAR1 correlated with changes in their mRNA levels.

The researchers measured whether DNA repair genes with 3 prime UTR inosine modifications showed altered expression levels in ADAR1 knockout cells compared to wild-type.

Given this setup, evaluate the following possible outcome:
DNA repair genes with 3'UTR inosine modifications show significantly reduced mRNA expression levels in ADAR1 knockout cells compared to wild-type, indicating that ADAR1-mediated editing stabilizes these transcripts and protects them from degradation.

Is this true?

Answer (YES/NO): NO